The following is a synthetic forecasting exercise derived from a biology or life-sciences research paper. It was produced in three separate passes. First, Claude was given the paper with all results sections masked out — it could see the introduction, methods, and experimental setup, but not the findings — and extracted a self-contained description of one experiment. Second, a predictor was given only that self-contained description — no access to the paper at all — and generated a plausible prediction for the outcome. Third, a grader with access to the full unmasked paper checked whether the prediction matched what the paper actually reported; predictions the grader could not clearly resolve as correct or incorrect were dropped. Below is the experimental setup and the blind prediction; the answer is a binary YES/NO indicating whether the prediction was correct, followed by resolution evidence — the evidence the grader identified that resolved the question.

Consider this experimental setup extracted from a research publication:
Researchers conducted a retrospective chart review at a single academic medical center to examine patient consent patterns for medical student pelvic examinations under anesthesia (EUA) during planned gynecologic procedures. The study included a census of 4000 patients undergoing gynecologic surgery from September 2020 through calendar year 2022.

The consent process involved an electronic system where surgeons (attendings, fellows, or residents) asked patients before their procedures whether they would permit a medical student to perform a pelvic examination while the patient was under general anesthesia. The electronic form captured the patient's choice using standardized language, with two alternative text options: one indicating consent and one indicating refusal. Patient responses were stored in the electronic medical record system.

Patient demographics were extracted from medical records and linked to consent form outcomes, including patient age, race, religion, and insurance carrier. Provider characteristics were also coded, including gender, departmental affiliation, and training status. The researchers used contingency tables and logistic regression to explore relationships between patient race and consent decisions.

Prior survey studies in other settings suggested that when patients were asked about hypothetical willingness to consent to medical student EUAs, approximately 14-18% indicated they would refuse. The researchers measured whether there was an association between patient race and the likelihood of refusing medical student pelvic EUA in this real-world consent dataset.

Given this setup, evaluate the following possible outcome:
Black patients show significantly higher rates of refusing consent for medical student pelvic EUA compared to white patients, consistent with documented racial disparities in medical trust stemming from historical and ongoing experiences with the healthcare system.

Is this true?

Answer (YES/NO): YES